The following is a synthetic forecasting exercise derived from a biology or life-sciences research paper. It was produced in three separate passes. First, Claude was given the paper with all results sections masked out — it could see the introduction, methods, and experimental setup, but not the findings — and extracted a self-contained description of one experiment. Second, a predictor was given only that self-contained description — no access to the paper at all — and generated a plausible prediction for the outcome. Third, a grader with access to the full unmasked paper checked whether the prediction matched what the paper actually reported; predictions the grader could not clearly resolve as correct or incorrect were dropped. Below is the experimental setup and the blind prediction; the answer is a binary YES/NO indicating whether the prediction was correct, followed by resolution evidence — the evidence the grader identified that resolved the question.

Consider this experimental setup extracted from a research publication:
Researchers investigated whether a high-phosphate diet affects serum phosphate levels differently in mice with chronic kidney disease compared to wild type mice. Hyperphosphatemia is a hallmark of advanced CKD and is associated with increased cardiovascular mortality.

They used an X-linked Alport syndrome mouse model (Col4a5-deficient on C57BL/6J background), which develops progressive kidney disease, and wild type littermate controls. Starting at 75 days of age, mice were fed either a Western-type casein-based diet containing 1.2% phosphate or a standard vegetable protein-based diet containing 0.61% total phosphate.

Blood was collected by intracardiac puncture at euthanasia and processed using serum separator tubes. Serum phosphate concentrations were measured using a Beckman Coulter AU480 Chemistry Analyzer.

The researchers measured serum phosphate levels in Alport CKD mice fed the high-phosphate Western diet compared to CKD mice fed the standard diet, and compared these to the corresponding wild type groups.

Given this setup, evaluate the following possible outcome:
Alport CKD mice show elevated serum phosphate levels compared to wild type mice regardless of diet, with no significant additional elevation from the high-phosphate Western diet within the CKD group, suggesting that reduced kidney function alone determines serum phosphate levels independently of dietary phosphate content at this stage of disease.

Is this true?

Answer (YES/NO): NO